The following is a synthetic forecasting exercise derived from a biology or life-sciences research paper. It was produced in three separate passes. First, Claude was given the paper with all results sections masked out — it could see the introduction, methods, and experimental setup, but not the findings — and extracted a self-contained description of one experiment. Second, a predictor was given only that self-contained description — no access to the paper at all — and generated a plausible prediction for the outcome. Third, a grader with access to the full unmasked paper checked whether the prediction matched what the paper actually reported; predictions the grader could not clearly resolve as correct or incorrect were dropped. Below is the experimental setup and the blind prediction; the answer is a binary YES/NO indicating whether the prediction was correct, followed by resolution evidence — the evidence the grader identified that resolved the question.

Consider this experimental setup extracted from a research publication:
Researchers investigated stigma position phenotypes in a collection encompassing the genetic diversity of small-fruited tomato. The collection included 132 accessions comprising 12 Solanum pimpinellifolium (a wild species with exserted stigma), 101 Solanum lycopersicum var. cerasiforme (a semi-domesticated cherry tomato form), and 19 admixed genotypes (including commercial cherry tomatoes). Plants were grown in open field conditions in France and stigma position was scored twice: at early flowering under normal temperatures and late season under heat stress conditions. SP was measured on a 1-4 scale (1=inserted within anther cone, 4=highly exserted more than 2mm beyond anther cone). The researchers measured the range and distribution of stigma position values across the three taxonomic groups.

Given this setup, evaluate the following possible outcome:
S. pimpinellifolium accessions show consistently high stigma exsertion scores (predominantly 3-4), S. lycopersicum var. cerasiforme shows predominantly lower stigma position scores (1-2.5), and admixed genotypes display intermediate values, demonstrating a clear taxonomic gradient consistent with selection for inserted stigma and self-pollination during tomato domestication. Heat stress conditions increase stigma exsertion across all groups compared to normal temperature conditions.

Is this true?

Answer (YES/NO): NO